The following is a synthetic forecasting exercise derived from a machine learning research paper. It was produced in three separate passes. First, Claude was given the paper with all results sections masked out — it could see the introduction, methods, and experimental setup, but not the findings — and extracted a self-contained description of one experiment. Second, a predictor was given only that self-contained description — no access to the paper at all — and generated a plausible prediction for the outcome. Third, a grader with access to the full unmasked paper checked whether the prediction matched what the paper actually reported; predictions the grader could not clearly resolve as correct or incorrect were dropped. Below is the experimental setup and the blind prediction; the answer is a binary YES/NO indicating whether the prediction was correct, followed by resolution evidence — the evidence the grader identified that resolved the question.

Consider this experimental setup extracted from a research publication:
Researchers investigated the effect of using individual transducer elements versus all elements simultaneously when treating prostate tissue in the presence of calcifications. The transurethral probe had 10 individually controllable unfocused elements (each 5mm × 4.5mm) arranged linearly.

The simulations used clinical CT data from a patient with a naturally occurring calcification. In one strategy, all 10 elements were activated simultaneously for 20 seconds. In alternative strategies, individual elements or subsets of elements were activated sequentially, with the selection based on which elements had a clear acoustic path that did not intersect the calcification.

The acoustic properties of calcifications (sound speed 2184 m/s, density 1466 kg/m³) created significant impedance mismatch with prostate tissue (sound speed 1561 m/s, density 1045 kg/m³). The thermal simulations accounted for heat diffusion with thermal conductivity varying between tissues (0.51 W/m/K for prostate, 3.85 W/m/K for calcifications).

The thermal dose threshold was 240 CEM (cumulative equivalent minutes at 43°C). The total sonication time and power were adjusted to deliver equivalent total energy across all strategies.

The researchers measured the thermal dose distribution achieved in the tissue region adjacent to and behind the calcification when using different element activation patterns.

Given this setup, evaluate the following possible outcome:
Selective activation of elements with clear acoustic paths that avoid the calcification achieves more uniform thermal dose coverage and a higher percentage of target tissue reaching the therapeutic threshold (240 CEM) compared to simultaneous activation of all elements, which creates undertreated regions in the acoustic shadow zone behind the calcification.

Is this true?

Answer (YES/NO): NO